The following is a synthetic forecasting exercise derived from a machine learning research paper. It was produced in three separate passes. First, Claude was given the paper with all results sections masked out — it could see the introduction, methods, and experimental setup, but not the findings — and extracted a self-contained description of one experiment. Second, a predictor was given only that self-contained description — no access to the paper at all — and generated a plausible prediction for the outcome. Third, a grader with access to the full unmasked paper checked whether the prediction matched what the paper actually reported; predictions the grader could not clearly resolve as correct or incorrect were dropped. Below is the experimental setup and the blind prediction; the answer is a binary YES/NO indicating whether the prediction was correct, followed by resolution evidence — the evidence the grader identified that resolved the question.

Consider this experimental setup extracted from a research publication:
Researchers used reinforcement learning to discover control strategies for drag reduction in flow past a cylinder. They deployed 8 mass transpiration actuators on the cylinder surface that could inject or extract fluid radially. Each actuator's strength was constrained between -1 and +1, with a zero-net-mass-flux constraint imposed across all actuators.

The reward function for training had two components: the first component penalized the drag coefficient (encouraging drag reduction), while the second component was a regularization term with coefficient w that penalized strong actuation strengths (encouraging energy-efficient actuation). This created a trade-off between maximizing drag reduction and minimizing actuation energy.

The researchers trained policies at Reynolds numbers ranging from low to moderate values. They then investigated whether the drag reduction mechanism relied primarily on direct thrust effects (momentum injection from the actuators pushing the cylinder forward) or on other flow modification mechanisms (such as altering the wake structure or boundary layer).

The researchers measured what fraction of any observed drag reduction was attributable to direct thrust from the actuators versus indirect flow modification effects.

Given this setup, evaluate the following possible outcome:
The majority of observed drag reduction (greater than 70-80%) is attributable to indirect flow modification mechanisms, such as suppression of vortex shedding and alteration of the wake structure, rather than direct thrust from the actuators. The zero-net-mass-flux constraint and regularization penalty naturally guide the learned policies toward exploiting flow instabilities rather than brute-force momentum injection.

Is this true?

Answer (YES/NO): YES